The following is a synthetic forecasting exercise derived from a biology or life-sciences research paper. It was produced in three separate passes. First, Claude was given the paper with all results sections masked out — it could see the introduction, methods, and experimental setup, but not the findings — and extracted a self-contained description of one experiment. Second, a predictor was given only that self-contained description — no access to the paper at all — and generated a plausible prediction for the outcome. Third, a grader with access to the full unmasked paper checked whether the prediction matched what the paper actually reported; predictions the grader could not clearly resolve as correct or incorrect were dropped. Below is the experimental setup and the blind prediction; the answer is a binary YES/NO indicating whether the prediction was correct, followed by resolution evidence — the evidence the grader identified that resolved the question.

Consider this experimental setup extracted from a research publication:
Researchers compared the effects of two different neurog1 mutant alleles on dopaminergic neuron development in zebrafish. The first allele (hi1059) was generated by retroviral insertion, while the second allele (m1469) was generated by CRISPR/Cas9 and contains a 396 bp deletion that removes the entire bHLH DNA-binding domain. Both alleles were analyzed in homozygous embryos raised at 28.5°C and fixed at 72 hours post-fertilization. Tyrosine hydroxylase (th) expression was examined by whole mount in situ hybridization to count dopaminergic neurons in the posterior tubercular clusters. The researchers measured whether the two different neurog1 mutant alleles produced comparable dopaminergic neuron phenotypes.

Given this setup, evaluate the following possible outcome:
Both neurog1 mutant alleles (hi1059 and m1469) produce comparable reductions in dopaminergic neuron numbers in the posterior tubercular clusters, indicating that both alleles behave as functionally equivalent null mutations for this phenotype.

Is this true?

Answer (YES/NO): YES